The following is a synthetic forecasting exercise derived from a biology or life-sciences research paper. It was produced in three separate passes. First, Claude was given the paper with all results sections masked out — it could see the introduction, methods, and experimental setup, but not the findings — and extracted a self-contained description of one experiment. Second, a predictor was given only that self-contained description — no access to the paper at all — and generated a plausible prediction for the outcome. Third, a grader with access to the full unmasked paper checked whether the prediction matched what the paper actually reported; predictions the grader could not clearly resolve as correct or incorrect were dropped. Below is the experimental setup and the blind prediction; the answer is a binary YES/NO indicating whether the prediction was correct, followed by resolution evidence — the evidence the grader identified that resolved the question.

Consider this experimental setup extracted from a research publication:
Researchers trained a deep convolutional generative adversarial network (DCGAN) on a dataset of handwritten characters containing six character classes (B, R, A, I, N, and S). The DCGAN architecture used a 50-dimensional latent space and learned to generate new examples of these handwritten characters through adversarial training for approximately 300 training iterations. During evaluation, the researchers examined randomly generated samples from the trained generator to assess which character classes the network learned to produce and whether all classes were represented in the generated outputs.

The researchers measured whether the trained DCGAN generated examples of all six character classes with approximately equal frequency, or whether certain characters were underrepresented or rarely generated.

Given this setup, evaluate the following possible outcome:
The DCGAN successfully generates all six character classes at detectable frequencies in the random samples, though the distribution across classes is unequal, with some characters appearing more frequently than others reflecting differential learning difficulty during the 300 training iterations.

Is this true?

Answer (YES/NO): NO